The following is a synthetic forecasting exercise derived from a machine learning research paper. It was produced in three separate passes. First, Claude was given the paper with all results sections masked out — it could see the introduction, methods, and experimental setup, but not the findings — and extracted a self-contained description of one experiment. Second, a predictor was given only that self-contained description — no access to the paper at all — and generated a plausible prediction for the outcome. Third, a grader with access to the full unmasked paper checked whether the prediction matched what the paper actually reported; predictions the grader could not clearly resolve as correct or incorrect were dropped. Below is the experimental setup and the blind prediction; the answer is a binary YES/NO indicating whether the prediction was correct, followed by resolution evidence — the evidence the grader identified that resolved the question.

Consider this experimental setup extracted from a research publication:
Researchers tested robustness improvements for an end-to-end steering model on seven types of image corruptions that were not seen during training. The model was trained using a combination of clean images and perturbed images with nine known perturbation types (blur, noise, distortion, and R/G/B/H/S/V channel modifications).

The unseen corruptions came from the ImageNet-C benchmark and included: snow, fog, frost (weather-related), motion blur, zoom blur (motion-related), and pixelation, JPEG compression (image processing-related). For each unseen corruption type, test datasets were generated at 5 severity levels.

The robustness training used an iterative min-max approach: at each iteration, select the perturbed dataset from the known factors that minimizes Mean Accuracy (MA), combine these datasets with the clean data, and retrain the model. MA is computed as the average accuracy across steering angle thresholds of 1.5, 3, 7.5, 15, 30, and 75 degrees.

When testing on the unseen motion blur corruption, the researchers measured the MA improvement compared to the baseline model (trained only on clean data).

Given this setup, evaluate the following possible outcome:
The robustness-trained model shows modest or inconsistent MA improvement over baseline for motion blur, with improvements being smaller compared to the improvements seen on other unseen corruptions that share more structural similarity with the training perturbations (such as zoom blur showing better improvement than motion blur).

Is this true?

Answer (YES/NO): NO